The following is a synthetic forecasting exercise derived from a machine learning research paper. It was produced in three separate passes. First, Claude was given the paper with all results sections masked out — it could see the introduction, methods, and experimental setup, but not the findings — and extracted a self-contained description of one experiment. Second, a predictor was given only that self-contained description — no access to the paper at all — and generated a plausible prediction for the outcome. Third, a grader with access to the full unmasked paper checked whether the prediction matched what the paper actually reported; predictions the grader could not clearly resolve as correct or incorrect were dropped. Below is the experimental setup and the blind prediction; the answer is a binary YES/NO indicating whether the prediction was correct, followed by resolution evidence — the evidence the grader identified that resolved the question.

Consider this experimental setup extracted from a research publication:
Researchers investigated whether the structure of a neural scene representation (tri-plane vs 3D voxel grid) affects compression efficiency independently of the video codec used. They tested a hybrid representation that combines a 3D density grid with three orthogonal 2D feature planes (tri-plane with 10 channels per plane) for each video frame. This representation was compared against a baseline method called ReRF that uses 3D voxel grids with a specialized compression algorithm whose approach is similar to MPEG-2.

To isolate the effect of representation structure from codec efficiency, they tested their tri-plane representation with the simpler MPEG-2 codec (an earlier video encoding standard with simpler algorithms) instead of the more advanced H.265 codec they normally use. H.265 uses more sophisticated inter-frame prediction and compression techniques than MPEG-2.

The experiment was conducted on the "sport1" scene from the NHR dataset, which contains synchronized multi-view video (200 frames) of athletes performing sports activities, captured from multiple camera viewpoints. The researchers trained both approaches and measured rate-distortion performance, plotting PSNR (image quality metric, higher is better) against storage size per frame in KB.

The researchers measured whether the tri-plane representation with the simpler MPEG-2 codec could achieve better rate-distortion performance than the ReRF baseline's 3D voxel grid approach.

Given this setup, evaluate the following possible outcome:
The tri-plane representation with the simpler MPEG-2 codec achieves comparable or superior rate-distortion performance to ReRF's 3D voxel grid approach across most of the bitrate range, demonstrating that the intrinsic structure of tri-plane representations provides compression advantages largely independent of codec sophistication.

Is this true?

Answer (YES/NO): YES